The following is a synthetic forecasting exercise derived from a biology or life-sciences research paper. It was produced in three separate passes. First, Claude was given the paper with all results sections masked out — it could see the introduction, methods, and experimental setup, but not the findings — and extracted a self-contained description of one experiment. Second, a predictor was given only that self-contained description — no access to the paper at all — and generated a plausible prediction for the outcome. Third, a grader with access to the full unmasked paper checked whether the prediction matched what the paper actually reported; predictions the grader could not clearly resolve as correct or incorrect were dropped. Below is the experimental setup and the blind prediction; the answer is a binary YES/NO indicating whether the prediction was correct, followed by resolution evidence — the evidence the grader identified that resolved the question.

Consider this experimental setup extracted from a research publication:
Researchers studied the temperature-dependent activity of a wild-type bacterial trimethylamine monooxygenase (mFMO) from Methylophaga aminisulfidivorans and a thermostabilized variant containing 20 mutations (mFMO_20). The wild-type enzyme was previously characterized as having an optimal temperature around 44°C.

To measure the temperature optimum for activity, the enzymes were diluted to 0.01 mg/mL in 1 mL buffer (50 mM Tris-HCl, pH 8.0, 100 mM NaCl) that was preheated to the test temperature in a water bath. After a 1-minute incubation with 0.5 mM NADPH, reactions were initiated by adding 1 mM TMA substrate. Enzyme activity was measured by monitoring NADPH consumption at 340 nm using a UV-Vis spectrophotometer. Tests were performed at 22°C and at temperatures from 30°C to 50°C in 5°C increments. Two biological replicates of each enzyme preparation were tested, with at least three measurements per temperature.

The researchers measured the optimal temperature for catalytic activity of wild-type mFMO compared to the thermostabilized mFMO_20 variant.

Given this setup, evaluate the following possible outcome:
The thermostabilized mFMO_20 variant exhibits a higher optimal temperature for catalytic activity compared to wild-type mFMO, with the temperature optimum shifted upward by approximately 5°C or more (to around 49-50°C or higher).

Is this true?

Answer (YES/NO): NO